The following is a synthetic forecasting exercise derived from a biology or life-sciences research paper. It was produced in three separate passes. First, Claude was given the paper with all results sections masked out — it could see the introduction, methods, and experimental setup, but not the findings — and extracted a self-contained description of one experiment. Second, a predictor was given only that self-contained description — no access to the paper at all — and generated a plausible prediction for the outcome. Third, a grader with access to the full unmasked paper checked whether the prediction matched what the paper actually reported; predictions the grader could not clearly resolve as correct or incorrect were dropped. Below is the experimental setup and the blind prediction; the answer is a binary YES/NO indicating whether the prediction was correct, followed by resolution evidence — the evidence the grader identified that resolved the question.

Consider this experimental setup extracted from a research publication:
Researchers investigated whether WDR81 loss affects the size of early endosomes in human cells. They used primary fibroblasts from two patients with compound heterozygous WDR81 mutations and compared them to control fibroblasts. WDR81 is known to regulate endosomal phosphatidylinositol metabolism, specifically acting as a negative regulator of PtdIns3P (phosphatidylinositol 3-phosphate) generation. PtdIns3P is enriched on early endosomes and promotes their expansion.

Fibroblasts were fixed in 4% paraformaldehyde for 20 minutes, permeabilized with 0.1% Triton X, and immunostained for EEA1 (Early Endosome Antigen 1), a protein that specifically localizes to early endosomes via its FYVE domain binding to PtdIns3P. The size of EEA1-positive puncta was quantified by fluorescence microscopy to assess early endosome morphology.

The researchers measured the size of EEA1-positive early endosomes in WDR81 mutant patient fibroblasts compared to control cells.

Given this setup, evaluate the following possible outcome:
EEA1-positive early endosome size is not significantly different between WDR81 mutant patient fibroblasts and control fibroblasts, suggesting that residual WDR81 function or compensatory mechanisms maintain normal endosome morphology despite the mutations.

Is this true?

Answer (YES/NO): NO